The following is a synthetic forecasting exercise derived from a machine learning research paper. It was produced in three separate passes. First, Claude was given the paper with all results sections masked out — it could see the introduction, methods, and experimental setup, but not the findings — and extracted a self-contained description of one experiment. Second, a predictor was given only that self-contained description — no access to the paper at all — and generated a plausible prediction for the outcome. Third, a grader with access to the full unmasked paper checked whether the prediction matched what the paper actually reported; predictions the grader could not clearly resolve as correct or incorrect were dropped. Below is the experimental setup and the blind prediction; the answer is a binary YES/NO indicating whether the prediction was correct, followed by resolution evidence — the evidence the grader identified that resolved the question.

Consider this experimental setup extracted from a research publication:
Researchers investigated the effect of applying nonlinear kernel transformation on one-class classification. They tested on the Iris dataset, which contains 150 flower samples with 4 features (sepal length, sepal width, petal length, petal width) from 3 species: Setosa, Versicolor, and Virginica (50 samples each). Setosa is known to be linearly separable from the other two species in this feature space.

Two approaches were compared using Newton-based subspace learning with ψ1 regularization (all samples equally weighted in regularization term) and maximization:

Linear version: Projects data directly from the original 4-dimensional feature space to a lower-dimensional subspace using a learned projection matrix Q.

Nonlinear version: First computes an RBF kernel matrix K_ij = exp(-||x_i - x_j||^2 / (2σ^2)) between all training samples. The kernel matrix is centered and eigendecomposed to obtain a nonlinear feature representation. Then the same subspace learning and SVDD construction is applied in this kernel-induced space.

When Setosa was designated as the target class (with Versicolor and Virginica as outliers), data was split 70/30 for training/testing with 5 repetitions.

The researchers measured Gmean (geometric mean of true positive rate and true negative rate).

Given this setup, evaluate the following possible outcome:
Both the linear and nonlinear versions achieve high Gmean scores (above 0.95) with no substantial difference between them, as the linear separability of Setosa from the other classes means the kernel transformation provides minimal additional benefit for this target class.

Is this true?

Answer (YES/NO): YES